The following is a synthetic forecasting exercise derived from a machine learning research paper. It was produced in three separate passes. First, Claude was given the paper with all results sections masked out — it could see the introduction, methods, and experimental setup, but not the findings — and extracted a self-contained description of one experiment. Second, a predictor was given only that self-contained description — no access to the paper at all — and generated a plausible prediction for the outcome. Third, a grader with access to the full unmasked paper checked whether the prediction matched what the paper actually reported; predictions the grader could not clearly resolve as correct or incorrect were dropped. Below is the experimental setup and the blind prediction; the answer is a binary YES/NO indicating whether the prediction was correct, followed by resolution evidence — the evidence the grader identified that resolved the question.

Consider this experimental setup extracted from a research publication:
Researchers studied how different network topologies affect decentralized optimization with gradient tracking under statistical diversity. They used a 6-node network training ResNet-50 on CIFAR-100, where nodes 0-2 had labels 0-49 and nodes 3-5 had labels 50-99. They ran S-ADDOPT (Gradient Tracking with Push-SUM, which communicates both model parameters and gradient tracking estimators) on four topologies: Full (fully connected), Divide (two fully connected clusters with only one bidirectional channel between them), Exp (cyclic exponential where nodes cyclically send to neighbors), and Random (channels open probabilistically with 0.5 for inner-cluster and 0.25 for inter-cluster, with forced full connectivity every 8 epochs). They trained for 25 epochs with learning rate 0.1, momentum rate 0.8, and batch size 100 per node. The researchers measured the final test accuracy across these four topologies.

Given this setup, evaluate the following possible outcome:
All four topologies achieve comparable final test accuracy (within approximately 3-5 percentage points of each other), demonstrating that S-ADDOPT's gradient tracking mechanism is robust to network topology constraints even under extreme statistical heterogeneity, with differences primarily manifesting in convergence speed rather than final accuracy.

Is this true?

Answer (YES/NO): NO